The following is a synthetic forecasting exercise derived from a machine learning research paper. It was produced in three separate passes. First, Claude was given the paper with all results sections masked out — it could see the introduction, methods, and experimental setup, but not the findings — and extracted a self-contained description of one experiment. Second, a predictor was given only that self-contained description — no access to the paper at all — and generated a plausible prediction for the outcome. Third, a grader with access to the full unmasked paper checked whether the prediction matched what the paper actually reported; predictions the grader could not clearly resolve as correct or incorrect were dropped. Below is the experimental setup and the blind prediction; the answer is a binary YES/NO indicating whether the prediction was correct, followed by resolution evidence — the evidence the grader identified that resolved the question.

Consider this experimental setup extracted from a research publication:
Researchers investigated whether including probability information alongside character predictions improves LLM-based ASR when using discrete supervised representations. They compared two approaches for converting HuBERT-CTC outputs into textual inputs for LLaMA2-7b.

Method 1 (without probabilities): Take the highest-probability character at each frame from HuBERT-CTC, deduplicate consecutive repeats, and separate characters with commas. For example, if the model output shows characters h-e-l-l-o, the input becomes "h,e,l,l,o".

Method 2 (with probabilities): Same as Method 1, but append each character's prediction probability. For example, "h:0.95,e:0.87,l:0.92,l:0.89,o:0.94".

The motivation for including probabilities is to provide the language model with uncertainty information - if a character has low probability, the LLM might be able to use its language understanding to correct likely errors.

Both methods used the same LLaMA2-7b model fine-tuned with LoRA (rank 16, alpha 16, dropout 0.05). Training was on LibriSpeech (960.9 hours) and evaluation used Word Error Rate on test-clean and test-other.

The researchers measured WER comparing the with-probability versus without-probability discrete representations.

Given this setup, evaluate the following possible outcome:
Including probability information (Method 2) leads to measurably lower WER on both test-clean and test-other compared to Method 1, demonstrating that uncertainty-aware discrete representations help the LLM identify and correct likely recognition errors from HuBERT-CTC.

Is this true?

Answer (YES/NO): NO